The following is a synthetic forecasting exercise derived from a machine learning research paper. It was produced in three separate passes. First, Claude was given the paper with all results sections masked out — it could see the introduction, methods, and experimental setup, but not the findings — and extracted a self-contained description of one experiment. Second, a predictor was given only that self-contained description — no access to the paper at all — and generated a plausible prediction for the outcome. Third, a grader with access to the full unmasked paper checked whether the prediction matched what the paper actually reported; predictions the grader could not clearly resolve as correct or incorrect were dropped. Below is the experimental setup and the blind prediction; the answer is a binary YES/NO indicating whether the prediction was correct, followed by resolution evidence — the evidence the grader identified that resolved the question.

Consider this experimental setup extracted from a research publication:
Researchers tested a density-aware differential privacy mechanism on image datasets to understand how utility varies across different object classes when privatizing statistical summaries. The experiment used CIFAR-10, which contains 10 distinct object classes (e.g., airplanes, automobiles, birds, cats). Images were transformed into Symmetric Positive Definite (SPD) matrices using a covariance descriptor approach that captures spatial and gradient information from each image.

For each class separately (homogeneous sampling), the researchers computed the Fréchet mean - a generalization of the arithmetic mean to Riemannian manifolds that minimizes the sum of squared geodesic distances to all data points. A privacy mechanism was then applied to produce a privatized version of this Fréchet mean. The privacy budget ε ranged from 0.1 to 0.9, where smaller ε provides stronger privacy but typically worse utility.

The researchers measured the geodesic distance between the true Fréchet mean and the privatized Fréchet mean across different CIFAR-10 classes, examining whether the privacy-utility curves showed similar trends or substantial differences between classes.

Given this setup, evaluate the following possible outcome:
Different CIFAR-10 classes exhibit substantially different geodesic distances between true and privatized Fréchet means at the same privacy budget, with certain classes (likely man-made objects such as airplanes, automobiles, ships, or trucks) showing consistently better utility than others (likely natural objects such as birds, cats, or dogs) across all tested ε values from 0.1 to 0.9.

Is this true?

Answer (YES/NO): NO